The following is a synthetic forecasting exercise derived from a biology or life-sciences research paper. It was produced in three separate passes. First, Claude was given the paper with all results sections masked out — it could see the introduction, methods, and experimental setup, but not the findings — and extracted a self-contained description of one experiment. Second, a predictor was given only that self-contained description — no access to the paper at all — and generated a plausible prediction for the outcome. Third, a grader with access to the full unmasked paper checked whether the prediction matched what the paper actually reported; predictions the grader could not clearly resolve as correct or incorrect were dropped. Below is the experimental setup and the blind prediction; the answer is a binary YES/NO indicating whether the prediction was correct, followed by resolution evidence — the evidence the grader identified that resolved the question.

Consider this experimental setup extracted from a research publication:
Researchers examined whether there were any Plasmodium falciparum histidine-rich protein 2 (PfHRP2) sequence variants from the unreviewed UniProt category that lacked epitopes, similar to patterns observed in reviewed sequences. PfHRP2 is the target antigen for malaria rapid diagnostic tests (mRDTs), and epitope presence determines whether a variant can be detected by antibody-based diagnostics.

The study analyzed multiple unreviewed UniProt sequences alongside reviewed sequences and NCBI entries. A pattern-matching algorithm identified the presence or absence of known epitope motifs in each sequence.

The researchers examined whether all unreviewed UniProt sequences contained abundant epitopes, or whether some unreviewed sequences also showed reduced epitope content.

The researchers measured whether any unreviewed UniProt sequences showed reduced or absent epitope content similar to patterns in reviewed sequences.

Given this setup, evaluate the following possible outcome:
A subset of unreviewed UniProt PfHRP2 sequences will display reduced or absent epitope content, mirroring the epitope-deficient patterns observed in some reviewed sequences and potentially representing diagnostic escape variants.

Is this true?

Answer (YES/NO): YES